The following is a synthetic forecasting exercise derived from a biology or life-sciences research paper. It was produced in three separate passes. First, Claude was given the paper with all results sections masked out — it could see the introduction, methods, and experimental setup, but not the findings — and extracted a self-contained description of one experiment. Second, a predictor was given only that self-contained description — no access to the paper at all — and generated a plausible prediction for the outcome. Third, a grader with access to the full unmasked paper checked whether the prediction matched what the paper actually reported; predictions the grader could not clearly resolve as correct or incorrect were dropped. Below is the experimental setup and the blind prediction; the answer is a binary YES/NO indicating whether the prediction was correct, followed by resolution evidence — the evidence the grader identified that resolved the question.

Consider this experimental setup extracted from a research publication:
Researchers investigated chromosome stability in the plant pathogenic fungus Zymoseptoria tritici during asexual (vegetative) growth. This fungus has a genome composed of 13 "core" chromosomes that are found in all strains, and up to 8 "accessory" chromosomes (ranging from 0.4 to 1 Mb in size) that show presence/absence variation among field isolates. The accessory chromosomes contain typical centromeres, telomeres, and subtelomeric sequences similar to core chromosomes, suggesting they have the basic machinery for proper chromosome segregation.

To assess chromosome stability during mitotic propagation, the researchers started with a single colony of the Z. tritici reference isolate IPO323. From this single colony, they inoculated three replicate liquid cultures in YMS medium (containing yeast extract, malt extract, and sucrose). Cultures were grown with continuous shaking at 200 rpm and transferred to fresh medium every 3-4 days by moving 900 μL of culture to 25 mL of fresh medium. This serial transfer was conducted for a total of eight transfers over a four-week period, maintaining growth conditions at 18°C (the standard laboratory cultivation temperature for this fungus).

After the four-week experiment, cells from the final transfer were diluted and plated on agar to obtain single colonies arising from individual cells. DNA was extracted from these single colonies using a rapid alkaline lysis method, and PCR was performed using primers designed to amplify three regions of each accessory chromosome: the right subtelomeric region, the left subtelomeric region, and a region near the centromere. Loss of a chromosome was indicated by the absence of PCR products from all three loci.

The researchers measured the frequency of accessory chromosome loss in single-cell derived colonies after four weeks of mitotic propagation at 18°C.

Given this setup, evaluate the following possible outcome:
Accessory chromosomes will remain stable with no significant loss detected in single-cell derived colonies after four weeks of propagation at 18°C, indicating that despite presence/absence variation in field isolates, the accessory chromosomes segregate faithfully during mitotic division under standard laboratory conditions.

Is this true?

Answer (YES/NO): NO